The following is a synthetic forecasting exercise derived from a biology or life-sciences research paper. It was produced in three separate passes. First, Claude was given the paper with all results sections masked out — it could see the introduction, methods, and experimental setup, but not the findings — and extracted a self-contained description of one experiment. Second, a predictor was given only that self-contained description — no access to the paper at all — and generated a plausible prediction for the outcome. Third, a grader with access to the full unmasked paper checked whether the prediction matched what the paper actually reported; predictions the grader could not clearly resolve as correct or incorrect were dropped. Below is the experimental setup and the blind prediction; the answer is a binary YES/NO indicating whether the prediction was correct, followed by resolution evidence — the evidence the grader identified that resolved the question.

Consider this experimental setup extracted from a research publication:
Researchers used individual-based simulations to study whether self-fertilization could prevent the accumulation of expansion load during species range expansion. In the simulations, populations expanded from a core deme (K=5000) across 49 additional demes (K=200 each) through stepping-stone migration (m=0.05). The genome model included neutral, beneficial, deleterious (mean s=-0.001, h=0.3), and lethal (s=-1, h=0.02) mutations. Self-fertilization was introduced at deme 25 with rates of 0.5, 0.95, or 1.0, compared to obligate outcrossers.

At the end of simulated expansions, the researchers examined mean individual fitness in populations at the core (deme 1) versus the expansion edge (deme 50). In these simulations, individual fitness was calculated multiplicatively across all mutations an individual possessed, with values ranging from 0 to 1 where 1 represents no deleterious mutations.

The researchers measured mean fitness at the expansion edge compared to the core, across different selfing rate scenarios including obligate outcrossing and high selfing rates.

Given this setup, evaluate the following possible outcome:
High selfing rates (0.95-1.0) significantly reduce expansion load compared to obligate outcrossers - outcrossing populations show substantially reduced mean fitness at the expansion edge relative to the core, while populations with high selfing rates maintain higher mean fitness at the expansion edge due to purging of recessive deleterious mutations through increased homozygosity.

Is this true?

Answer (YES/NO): NO